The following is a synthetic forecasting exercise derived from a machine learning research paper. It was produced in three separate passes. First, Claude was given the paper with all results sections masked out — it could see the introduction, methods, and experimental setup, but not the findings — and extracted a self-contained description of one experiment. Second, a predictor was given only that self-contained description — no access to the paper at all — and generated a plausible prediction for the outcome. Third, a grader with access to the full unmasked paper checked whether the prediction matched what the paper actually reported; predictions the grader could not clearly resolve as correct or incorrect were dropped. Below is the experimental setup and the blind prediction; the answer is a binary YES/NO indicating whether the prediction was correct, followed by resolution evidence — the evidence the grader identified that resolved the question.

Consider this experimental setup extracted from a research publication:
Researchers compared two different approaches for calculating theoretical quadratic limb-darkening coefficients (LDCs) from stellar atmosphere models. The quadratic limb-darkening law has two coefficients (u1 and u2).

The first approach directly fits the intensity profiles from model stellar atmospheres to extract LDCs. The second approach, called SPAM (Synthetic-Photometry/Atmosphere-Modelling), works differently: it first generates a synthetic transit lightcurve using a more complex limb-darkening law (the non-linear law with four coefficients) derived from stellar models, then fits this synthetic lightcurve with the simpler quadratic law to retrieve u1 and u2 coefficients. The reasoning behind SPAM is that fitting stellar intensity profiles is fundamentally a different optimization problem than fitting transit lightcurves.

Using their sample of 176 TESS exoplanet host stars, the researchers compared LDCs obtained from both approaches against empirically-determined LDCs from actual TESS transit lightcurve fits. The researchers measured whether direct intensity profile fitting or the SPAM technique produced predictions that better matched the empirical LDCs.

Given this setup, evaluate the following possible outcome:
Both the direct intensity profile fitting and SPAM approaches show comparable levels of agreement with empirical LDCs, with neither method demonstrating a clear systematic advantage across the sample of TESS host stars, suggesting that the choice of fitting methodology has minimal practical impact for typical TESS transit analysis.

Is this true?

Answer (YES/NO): NO